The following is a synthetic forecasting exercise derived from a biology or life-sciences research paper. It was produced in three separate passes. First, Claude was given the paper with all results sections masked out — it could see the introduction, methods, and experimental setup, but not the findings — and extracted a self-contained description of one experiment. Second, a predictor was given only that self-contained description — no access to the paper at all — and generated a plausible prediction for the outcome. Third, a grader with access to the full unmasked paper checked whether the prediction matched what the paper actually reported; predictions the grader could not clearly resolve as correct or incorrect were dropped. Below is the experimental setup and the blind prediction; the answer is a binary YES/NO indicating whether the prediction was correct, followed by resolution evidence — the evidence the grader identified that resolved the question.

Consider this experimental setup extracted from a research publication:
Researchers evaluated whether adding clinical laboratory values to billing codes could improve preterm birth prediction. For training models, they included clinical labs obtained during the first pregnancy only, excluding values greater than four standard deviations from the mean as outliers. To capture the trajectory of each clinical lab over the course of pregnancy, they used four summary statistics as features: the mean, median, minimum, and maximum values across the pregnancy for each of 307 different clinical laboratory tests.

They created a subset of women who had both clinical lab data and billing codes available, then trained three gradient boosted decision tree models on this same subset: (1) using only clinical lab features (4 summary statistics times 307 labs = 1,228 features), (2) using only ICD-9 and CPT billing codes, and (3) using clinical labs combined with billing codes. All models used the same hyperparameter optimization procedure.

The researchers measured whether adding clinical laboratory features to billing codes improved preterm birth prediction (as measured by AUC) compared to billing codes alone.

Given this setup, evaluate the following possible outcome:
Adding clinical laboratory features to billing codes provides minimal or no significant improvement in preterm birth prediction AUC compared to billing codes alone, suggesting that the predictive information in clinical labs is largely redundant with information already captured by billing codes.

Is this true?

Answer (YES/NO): YES